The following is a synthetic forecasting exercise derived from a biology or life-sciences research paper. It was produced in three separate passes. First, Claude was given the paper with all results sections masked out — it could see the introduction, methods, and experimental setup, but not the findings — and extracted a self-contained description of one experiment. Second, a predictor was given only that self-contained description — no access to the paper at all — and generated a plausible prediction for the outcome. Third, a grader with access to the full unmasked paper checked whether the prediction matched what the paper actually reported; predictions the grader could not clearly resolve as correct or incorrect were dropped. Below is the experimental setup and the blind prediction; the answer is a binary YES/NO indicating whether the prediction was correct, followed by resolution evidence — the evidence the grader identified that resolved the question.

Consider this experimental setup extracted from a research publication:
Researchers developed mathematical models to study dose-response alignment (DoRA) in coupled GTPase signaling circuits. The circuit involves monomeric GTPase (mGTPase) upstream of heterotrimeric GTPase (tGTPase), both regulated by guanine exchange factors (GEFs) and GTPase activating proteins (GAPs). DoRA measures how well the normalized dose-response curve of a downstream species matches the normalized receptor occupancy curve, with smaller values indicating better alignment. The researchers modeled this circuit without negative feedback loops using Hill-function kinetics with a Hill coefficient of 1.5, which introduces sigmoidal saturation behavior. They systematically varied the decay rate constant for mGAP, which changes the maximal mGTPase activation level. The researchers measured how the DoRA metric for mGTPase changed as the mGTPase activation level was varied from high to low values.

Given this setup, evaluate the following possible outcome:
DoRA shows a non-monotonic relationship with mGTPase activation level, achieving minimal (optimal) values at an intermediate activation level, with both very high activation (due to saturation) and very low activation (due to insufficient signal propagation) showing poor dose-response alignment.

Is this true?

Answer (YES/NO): YES